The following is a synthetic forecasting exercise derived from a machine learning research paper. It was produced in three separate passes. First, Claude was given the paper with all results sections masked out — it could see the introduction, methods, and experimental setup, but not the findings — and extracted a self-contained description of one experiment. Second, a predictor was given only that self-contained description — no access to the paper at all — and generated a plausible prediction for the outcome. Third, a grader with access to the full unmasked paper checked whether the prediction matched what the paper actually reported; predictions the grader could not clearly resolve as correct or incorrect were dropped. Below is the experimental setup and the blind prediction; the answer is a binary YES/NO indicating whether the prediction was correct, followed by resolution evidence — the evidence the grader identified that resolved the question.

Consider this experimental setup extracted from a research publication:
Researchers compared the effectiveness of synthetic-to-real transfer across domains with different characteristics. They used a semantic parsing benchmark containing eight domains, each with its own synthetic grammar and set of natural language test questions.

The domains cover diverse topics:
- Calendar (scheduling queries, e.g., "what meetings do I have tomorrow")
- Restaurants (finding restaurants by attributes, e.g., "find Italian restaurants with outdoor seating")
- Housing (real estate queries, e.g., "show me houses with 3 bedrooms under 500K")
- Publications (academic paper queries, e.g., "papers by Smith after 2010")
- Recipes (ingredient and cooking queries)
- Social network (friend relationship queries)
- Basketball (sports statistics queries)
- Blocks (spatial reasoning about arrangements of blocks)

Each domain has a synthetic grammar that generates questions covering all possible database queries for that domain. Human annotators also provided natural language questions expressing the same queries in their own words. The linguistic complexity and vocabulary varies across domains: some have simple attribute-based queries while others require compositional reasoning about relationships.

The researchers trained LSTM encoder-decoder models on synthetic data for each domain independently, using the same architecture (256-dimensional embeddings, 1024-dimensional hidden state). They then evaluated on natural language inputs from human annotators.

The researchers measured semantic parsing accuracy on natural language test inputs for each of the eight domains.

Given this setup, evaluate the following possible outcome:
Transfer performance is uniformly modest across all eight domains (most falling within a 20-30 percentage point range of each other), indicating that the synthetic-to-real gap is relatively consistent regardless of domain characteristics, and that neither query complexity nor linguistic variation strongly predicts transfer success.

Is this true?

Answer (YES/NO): NO